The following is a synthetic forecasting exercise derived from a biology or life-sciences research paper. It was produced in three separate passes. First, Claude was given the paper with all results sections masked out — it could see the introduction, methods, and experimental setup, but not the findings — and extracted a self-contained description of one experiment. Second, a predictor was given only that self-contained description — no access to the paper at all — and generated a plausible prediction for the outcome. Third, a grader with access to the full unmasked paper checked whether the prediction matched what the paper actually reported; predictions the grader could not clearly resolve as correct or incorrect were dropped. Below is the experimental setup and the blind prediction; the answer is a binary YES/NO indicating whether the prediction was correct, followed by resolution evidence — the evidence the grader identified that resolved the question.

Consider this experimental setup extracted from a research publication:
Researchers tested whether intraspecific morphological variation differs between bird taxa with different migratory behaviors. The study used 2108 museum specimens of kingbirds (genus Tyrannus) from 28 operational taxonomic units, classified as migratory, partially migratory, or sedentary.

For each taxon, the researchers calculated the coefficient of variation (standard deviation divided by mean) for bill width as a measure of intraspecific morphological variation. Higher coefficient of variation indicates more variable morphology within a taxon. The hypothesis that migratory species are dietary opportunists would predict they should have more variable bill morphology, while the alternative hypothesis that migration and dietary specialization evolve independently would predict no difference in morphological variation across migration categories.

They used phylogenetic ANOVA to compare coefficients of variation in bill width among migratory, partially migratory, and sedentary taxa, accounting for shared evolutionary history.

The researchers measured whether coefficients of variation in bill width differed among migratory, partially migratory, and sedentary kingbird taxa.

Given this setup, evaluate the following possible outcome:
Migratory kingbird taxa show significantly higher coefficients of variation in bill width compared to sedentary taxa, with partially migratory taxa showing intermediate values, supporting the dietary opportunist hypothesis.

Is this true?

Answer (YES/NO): NO